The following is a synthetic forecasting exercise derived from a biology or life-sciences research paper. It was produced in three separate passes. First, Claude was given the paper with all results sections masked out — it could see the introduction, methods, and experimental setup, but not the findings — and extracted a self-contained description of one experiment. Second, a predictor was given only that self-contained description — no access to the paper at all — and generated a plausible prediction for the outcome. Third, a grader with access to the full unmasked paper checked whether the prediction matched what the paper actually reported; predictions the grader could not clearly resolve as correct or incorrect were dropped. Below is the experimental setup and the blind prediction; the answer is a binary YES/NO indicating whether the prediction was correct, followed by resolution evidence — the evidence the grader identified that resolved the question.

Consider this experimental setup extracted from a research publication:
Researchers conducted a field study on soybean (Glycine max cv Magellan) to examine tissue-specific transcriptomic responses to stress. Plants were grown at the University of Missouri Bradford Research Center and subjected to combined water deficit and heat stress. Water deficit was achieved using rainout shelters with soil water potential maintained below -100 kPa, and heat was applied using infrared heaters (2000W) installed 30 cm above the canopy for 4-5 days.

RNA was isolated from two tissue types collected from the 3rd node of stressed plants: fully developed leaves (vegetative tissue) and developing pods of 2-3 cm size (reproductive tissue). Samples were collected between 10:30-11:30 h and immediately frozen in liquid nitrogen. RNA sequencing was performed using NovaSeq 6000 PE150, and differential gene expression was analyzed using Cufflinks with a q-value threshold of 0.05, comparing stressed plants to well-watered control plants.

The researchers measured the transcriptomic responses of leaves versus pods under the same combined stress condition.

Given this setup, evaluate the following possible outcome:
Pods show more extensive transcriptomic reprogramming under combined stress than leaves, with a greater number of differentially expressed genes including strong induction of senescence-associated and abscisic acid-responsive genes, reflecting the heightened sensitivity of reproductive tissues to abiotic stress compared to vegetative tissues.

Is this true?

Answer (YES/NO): NO